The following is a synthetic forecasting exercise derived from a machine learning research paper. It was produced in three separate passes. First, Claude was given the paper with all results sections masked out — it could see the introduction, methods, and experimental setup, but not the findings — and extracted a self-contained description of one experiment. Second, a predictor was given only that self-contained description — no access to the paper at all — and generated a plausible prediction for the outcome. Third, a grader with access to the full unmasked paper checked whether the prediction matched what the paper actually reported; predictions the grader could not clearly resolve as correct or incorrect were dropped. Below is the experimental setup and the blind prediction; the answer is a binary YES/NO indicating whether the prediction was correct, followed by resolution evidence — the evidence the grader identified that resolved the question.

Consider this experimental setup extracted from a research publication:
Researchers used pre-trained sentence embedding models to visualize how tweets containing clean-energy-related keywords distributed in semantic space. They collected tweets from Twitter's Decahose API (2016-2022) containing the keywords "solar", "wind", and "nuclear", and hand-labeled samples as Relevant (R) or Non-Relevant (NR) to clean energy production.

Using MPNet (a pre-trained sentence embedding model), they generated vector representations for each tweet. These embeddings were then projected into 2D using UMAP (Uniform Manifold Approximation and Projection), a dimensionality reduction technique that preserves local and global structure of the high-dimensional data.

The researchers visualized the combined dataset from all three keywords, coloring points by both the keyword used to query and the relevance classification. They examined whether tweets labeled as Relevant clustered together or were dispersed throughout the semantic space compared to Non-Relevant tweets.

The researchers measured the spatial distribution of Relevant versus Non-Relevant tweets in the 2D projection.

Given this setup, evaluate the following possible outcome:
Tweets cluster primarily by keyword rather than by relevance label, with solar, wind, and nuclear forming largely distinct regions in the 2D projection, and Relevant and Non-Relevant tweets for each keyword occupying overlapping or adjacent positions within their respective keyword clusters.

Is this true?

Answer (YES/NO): NO